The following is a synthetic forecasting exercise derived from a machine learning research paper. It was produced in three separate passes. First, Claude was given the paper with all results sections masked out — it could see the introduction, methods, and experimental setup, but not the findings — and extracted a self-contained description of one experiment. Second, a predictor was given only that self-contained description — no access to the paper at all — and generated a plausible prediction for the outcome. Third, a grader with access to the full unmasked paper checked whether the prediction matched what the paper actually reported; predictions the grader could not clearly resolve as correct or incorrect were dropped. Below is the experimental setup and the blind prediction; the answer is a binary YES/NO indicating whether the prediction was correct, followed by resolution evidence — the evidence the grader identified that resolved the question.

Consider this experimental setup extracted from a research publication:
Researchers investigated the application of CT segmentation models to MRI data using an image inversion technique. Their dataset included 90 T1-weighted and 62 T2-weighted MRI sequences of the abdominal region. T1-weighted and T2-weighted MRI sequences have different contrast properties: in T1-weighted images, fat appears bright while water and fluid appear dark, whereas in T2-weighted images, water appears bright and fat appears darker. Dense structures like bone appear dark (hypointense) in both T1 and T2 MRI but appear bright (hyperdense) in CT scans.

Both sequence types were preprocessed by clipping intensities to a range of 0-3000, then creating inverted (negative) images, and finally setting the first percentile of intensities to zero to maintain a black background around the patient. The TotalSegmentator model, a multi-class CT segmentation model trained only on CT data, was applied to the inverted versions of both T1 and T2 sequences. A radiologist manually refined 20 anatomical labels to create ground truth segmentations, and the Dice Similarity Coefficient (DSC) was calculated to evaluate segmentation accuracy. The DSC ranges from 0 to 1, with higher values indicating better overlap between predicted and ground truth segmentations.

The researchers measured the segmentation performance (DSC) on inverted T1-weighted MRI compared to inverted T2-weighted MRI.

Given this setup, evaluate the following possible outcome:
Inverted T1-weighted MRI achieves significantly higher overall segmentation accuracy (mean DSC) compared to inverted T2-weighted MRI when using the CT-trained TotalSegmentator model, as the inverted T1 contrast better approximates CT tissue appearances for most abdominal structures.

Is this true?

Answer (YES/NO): YES